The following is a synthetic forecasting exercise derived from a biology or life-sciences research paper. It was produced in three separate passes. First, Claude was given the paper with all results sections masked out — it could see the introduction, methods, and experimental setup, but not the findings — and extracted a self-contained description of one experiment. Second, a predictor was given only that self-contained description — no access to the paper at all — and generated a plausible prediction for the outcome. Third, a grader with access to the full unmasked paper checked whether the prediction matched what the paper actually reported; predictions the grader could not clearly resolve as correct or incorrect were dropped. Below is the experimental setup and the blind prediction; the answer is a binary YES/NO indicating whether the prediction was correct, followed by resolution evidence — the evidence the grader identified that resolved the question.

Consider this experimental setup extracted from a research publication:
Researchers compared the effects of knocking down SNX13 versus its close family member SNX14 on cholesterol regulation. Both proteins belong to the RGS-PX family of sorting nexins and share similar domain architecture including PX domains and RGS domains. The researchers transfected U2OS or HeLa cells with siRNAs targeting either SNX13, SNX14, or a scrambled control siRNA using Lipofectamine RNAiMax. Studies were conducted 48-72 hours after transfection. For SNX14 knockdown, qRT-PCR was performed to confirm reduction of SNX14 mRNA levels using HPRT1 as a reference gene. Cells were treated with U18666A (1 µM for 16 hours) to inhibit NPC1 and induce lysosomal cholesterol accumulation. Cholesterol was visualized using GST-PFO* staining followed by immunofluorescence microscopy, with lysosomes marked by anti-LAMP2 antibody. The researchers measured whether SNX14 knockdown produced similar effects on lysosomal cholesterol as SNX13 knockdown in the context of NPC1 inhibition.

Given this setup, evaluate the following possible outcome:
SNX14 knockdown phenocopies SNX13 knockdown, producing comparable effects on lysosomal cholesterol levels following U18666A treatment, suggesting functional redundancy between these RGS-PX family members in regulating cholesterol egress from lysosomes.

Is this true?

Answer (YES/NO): NO